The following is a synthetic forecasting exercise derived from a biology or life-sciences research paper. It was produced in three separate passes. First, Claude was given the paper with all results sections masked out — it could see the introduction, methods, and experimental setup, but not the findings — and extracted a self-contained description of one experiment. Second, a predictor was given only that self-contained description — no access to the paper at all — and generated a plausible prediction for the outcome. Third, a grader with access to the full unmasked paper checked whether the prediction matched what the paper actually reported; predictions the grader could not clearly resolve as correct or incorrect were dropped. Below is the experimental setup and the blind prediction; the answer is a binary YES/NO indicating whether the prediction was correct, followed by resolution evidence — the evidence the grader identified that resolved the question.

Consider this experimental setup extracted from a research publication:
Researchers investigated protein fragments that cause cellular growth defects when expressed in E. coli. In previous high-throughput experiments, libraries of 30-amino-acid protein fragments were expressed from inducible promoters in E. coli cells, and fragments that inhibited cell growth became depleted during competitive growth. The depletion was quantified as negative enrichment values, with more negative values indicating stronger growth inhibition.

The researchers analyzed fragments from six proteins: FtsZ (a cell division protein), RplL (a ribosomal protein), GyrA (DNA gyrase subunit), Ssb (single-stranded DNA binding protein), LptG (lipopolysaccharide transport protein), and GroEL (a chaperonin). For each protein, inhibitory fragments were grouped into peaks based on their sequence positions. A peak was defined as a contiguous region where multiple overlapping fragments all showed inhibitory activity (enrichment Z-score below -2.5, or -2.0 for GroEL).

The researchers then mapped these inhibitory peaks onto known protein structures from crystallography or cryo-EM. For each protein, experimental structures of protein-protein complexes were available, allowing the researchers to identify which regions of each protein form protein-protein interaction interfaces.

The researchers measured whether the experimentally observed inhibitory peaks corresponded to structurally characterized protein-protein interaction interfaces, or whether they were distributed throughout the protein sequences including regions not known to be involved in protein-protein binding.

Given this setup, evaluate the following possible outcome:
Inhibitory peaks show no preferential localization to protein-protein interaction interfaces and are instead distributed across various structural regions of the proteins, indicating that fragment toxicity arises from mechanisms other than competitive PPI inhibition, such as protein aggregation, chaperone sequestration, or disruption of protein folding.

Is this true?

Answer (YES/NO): NO